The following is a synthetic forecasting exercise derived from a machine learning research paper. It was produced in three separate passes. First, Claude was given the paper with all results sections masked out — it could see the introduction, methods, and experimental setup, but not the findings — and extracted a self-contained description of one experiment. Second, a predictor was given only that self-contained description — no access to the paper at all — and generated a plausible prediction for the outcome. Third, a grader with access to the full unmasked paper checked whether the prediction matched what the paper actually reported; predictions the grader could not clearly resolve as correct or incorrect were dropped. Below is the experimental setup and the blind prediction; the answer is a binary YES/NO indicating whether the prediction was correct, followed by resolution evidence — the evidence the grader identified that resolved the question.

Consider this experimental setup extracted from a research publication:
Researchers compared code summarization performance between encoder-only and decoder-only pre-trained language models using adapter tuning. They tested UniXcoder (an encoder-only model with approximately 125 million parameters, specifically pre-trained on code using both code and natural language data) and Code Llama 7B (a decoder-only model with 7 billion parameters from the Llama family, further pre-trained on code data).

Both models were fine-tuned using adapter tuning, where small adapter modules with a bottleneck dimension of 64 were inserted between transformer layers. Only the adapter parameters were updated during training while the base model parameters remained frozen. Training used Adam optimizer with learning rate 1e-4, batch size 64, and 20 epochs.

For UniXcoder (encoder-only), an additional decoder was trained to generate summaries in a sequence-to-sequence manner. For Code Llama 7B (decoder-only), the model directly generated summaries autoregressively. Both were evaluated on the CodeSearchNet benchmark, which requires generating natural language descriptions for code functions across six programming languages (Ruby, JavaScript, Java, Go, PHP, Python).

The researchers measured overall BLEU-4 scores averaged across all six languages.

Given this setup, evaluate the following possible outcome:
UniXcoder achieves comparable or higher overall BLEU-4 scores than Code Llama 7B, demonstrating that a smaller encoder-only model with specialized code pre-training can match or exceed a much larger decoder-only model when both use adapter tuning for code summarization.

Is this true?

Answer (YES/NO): NO